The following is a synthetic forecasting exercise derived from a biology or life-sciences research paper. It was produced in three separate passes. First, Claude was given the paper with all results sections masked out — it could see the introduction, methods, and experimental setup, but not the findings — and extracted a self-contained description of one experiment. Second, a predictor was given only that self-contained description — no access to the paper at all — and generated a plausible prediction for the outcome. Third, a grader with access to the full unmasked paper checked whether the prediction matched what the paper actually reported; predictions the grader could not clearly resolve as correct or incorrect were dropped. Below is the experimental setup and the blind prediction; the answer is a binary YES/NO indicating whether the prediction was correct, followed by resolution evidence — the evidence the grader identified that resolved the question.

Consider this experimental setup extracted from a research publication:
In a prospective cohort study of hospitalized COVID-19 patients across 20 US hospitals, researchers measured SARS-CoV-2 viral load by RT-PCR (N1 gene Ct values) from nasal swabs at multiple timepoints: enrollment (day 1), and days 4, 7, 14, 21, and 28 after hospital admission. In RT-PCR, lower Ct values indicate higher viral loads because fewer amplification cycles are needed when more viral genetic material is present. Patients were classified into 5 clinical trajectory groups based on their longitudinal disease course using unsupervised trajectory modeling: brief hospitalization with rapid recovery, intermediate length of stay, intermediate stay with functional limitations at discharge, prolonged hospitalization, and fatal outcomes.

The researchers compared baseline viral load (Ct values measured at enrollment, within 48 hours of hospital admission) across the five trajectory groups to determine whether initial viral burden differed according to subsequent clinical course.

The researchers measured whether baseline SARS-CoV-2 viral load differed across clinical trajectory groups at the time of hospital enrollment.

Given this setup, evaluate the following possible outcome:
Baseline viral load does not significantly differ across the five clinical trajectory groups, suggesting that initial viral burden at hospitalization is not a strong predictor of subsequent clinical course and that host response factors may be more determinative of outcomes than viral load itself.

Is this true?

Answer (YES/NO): NO